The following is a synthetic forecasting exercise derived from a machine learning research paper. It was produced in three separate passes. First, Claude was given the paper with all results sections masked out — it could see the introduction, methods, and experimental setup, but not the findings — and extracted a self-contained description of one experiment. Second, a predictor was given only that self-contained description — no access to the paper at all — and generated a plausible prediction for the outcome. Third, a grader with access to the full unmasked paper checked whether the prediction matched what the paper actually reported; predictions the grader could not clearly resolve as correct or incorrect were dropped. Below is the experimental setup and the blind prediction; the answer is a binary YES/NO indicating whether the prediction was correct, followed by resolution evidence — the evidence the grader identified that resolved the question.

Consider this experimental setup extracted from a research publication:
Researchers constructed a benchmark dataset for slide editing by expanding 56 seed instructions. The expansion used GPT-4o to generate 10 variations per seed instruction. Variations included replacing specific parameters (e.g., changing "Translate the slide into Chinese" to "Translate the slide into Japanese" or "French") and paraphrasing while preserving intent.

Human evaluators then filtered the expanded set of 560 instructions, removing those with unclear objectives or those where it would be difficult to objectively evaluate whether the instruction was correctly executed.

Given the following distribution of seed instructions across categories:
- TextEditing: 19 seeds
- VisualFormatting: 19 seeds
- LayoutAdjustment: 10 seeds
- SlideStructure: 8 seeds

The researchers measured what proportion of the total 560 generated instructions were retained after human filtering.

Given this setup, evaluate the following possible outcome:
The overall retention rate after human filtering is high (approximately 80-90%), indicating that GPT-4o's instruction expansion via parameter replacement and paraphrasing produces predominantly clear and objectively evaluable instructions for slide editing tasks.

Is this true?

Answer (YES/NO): NO